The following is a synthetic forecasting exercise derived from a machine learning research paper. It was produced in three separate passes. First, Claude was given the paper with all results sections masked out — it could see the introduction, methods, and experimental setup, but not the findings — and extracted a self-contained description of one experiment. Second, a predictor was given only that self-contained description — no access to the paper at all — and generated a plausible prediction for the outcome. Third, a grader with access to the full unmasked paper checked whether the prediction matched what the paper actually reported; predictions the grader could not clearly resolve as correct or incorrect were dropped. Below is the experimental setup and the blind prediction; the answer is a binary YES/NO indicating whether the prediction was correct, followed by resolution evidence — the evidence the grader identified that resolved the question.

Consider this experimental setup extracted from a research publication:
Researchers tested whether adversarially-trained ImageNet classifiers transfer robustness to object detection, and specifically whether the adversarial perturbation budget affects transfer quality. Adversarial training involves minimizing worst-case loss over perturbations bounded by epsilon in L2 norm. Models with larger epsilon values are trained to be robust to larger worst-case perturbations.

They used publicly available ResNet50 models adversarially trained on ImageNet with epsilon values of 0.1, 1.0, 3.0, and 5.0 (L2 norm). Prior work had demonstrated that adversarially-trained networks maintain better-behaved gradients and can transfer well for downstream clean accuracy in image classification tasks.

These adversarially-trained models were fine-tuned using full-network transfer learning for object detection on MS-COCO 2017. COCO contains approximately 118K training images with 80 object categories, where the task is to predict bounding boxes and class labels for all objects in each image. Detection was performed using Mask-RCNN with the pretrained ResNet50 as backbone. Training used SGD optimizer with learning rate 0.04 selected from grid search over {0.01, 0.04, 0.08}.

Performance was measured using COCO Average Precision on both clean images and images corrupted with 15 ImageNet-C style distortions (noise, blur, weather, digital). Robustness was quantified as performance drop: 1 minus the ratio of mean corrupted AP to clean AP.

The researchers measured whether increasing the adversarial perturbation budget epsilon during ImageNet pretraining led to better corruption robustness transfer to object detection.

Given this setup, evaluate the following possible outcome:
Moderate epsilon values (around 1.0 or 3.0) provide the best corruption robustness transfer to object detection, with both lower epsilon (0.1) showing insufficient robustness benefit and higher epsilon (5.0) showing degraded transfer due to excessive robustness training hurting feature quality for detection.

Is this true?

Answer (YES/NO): NO